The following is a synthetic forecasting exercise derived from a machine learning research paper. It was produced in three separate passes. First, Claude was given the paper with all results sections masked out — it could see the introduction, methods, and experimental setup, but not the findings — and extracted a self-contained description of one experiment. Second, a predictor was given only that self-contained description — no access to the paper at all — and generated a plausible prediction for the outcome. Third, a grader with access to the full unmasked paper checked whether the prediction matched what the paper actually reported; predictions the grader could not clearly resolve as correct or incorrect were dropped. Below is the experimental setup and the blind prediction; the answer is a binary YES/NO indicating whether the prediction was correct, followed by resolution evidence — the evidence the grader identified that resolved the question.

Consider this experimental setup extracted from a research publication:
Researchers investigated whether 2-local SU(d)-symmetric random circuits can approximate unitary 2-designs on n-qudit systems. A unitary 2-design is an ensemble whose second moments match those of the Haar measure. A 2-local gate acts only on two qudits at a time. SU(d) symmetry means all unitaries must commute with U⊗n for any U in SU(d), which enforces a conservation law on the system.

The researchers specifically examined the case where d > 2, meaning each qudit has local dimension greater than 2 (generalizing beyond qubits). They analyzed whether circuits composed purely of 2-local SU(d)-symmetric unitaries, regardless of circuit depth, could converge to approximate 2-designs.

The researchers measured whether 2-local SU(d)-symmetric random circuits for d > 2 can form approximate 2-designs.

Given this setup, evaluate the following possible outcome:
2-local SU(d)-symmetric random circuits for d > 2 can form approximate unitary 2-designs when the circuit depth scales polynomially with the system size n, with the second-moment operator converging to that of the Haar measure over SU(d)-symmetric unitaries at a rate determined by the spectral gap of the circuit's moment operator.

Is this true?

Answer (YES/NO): NO